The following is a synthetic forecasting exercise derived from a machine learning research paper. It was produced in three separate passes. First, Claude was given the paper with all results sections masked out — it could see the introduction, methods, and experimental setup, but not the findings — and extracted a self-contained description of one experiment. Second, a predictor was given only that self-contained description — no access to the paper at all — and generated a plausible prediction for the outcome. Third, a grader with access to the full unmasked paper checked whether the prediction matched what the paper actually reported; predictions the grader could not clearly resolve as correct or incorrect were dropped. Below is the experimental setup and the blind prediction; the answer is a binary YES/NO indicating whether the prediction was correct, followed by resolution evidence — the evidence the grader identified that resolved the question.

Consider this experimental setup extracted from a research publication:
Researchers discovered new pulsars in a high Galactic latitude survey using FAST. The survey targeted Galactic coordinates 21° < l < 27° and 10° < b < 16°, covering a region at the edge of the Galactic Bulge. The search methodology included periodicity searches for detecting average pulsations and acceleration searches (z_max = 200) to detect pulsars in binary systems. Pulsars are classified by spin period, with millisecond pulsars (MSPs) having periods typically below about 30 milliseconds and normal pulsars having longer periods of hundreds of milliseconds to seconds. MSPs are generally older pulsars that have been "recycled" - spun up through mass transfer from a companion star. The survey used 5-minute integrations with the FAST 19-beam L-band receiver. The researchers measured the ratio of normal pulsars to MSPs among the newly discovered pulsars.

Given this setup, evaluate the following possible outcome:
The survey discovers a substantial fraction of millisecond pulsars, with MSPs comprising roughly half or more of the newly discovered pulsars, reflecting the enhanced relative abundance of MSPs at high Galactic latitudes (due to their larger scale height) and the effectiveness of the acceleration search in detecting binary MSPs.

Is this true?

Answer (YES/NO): NO